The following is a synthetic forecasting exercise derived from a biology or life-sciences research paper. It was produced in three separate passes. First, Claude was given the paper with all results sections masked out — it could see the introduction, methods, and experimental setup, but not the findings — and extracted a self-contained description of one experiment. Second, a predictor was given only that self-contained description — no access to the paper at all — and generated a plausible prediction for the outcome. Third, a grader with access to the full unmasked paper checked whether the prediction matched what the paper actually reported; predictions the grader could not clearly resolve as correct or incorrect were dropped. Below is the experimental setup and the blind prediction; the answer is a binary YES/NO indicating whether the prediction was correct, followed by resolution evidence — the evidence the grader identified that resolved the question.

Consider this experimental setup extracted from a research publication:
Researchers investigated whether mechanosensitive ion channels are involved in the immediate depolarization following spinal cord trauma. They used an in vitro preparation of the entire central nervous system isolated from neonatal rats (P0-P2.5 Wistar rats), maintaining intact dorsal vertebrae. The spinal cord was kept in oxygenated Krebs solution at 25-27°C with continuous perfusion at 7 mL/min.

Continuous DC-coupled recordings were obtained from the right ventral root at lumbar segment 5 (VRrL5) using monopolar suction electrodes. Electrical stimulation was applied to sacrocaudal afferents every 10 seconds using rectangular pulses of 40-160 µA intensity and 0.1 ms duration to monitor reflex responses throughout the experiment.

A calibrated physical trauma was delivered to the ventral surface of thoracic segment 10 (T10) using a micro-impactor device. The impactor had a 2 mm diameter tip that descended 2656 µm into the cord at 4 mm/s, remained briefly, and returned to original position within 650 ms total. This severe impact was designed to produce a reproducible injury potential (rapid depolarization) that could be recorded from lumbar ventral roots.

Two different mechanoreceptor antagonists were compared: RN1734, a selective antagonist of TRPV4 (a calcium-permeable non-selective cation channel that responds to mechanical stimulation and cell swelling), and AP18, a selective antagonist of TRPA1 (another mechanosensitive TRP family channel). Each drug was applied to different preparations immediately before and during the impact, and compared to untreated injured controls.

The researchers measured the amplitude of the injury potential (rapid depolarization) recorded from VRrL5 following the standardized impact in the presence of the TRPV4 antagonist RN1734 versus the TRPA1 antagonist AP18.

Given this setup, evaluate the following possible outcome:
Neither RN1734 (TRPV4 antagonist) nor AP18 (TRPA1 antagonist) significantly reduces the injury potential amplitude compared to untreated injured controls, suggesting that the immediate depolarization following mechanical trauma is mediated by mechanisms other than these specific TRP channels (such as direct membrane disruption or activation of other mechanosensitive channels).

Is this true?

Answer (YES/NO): NO